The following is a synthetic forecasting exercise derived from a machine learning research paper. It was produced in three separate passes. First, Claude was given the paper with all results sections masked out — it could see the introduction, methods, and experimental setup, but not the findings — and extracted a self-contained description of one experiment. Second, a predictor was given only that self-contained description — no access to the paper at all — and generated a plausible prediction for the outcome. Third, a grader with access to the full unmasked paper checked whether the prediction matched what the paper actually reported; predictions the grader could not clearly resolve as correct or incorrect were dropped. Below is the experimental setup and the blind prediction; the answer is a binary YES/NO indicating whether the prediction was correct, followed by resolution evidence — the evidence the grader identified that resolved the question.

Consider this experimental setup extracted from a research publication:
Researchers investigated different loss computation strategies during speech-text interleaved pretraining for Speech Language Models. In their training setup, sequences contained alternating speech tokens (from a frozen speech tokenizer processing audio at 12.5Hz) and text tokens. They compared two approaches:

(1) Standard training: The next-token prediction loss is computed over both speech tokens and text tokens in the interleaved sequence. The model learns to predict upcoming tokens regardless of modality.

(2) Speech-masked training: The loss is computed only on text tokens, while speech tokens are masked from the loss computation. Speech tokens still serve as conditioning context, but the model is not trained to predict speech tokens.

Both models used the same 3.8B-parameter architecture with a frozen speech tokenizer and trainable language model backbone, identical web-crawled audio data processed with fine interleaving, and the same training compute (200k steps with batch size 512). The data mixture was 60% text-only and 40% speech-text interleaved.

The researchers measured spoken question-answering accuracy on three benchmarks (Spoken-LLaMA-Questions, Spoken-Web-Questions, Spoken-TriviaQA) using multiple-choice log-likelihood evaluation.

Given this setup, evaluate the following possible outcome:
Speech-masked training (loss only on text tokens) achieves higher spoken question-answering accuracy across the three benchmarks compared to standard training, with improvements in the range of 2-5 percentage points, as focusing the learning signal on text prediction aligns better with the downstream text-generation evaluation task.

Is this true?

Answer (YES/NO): NO